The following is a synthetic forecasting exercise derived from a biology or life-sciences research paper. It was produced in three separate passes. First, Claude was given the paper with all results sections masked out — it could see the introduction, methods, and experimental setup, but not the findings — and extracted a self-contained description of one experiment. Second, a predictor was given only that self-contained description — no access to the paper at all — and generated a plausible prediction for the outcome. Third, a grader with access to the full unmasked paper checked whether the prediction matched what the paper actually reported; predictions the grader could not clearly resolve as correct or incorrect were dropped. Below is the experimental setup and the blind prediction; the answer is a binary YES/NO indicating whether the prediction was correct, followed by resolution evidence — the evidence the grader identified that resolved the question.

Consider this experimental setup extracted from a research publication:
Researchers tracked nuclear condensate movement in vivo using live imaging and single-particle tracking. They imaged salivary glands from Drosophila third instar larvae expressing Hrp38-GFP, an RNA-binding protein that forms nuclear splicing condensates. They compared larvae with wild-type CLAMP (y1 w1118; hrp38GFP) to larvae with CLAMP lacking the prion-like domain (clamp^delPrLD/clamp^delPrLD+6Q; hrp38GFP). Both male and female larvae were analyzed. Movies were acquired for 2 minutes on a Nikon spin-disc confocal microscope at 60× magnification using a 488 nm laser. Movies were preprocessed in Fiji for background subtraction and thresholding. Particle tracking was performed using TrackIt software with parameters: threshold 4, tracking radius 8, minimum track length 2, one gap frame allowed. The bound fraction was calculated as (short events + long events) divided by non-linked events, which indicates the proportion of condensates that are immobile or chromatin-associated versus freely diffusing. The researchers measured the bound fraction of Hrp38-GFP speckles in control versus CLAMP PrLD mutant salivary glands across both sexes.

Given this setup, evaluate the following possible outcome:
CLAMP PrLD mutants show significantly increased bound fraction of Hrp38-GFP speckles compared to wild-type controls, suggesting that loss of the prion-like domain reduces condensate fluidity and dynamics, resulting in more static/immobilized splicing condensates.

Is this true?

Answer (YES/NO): YES